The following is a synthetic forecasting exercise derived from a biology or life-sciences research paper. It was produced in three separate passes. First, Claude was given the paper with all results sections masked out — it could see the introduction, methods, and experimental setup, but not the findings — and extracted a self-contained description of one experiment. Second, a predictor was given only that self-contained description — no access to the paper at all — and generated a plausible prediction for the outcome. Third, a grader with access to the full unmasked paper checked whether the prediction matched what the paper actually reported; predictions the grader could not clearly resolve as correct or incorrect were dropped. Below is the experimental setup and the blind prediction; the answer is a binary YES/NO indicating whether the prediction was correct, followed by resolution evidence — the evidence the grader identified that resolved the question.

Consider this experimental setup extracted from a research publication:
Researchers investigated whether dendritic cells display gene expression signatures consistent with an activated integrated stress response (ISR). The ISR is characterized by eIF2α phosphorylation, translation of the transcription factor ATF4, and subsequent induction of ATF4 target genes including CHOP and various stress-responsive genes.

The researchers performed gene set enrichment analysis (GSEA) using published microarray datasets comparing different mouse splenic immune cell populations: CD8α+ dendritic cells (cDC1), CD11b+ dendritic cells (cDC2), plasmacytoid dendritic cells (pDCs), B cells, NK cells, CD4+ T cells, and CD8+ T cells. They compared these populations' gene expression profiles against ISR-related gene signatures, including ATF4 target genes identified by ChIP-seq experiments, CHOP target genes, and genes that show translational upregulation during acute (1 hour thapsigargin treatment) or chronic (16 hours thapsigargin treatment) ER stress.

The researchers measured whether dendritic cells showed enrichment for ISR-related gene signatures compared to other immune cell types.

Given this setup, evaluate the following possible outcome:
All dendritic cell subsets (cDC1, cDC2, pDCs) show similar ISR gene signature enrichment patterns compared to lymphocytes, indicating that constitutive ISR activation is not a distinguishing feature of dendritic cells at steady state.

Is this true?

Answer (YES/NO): YES